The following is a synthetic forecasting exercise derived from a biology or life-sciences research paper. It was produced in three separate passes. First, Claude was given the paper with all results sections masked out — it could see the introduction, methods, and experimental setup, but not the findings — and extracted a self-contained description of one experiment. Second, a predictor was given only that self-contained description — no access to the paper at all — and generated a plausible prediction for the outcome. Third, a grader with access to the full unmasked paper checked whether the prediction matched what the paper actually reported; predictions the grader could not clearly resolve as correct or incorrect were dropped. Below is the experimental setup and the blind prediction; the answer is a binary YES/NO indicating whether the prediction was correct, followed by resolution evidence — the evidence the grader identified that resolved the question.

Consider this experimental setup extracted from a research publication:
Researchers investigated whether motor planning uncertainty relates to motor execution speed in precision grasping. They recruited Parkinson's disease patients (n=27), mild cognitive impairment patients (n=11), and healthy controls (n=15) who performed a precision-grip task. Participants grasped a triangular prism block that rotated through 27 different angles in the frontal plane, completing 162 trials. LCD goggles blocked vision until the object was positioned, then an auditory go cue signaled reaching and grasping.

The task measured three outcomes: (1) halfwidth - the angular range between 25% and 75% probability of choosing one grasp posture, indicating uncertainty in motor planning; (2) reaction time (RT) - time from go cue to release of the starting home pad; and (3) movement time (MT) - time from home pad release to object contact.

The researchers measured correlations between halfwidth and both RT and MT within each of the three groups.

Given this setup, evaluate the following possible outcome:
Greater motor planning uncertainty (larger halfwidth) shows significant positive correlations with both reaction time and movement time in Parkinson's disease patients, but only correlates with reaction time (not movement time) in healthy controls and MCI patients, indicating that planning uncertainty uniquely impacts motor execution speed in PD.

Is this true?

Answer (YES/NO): NO